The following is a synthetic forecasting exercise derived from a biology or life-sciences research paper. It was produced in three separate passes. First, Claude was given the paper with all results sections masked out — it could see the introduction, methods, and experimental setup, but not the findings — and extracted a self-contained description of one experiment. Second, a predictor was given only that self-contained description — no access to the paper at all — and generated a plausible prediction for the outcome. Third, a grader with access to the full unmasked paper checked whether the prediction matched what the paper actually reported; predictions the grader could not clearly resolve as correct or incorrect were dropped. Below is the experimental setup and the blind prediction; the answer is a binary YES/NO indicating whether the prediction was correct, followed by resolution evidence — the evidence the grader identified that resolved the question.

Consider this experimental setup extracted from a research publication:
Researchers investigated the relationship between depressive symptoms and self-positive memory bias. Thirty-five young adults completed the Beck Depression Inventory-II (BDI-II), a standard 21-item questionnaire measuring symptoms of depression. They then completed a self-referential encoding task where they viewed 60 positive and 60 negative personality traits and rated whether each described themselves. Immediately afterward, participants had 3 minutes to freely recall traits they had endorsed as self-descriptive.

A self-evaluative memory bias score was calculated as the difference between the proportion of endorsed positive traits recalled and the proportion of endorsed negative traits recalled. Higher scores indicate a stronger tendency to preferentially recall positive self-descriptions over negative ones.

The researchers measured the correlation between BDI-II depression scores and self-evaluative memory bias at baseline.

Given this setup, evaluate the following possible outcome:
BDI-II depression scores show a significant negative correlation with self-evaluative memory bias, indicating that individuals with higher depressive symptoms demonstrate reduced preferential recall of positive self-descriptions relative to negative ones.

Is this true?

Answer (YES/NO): YES